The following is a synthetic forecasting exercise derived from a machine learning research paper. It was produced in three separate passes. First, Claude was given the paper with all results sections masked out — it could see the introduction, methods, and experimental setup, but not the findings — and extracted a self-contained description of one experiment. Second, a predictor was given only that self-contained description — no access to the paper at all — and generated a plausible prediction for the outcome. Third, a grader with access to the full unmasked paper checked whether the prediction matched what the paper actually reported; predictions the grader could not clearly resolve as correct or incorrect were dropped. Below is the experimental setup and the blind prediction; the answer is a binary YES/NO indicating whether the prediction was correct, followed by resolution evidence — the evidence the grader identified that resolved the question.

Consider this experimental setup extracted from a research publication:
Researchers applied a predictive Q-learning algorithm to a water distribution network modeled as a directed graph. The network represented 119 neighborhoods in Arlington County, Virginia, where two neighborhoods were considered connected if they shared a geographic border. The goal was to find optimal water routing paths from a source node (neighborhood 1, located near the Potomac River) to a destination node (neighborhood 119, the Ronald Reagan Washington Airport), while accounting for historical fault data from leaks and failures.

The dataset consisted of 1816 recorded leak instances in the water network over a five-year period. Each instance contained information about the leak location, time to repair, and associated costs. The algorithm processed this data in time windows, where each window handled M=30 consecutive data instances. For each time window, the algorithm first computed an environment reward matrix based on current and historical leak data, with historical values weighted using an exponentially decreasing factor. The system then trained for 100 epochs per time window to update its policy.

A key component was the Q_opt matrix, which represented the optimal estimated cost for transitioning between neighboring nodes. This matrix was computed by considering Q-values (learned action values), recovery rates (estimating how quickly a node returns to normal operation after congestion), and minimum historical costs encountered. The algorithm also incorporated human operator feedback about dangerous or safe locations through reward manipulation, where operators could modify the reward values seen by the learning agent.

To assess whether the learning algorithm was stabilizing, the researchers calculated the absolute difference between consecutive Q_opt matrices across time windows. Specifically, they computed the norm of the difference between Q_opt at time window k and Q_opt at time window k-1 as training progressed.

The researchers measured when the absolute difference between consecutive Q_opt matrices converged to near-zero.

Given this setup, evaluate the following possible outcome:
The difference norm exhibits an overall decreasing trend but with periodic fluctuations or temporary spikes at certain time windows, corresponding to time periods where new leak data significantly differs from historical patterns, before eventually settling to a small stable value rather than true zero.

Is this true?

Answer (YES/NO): NO